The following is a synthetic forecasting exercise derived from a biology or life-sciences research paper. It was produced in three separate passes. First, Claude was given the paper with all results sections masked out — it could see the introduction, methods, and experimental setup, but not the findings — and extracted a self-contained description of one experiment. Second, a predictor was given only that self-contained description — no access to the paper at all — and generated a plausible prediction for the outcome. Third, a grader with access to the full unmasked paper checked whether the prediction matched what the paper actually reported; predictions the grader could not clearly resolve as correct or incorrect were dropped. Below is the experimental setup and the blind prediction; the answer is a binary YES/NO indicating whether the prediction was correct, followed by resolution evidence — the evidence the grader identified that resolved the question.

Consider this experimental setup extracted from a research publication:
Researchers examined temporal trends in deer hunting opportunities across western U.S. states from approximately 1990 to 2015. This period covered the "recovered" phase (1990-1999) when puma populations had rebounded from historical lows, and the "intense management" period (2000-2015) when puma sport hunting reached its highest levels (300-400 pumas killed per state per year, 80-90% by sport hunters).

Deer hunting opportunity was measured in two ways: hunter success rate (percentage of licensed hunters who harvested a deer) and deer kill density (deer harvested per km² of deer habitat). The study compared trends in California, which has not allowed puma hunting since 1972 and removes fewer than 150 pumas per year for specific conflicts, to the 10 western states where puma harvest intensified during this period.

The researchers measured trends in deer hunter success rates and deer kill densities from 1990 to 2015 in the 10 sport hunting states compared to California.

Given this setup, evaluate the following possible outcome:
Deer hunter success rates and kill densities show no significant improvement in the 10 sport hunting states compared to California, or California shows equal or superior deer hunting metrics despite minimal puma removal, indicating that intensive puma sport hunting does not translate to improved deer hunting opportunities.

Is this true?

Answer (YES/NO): YES